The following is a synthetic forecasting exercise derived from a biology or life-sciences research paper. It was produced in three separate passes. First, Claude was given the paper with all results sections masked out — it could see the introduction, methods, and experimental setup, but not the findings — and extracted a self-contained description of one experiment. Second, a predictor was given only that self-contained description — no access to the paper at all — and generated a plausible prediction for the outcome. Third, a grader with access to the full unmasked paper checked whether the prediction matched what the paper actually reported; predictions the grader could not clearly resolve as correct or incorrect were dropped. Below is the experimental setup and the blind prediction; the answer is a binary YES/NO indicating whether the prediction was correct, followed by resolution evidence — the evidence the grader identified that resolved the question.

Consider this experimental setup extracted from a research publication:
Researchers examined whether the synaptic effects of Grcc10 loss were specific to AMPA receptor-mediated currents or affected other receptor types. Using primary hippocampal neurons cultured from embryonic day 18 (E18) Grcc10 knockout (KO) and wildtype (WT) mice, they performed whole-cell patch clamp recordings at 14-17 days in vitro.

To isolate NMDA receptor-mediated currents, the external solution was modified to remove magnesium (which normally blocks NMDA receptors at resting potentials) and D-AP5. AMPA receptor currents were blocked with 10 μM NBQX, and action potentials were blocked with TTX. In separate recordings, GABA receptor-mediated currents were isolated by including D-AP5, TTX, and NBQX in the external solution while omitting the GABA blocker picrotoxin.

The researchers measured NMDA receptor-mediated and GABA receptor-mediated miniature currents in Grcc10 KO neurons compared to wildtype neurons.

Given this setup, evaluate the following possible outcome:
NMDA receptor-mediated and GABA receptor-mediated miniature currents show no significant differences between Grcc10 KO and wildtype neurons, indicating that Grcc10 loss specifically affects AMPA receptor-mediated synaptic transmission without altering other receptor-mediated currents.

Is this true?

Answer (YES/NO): YES